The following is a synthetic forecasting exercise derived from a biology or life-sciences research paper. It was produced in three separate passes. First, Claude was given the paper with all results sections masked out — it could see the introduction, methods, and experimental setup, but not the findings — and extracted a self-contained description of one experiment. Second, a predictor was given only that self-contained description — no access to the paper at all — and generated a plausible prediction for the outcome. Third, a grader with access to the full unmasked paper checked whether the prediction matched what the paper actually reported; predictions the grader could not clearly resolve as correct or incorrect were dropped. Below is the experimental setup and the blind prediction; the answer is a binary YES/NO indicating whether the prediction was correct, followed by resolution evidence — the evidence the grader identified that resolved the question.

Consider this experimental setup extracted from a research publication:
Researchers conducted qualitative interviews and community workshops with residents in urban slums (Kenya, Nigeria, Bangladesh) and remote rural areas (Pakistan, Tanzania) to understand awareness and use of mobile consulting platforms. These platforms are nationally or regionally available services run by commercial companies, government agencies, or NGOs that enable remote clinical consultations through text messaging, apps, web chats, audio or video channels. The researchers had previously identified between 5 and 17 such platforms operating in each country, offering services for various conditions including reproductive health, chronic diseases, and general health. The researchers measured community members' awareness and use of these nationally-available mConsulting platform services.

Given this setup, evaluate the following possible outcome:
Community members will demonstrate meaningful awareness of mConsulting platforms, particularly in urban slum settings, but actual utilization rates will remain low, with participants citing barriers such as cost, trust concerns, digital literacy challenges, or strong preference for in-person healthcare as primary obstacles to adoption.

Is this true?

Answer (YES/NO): NO